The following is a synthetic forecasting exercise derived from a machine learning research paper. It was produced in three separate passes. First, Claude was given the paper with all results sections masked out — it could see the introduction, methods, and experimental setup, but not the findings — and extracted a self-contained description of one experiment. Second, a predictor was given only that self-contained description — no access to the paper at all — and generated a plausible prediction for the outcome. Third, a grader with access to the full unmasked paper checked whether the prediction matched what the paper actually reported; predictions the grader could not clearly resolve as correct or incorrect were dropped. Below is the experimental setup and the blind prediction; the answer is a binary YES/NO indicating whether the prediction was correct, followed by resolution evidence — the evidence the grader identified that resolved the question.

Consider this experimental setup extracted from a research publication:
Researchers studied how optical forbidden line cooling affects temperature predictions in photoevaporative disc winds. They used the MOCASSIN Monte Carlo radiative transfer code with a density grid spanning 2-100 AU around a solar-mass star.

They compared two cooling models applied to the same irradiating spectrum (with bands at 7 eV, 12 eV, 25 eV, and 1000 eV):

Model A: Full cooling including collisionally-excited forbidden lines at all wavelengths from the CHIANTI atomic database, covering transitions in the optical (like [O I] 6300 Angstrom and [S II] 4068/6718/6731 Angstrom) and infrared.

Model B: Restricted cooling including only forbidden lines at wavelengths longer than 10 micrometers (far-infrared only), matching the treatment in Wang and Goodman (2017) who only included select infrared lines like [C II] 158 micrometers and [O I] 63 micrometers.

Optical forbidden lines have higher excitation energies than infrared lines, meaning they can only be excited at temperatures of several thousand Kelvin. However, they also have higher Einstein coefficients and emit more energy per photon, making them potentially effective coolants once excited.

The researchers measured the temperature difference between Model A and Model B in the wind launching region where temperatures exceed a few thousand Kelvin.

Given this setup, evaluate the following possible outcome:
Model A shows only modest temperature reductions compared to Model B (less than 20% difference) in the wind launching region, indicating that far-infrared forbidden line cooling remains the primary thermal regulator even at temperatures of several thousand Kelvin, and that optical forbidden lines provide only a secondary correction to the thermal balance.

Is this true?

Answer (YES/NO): NO